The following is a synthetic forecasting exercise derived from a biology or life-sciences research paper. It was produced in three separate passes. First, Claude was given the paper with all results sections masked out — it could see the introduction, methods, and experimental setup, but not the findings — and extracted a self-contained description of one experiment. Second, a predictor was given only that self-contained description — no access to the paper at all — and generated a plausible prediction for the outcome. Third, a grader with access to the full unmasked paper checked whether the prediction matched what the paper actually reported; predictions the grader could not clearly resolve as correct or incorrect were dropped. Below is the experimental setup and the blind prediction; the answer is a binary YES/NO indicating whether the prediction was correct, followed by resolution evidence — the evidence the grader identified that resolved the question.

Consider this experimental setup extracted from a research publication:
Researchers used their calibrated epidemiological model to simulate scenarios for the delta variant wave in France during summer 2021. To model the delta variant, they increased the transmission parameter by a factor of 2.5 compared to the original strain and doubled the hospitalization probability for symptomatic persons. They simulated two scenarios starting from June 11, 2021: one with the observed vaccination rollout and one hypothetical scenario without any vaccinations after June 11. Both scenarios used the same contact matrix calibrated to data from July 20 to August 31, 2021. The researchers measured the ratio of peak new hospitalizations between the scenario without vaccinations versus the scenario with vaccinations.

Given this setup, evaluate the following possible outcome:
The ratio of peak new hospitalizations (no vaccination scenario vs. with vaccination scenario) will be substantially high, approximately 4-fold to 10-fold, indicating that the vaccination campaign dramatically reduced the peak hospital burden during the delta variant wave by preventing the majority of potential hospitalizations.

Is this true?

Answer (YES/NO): NO